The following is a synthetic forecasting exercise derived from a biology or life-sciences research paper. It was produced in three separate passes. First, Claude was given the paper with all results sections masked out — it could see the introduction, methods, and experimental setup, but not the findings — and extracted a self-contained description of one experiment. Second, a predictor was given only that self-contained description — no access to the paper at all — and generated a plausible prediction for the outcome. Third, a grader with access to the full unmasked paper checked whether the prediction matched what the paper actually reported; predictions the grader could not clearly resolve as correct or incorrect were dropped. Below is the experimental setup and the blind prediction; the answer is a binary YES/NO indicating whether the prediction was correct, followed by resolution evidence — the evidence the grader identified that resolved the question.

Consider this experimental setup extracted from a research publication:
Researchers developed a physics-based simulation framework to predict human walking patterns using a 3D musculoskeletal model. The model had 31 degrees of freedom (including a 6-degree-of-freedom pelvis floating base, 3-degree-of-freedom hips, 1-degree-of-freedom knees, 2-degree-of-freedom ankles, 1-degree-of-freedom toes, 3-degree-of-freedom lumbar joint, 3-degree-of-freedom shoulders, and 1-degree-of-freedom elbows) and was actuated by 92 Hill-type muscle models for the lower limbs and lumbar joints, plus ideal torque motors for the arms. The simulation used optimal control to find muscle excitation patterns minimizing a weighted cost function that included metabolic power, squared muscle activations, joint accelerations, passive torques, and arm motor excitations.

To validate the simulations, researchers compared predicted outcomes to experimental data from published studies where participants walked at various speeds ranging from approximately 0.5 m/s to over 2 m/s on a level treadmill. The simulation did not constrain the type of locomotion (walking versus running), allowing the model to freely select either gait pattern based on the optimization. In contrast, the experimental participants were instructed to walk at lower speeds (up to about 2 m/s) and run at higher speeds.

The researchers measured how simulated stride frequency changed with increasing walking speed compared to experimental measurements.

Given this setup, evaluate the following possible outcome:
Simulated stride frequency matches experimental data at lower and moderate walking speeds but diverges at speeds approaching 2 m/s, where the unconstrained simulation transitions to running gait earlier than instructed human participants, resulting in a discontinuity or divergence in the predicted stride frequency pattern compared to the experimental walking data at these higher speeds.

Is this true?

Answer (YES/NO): NO